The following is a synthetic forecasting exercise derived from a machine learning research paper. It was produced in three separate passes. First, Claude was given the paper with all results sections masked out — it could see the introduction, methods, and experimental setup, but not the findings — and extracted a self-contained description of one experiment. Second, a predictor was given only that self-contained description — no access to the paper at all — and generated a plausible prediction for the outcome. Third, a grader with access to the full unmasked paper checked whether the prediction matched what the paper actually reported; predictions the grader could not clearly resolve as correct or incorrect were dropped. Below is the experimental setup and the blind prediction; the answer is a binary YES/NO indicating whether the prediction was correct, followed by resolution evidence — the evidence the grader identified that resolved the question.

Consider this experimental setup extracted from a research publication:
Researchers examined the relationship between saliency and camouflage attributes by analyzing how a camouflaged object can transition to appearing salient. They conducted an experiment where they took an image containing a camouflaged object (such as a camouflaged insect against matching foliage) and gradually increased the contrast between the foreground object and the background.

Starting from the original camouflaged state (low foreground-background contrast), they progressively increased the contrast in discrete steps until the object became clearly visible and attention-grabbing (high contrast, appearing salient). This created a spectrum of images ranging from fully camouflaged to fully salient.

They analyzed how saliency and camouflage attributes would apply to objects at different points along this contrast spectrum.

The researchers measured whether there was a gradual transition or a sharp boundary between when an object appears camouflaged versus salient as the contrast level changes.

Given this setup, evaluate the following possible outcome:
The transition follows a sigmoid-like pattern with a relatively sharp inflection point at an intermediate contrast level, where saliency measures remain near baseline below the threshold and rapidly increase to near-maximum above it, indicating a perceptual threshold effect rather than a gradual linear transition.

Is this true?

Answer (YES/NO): NO